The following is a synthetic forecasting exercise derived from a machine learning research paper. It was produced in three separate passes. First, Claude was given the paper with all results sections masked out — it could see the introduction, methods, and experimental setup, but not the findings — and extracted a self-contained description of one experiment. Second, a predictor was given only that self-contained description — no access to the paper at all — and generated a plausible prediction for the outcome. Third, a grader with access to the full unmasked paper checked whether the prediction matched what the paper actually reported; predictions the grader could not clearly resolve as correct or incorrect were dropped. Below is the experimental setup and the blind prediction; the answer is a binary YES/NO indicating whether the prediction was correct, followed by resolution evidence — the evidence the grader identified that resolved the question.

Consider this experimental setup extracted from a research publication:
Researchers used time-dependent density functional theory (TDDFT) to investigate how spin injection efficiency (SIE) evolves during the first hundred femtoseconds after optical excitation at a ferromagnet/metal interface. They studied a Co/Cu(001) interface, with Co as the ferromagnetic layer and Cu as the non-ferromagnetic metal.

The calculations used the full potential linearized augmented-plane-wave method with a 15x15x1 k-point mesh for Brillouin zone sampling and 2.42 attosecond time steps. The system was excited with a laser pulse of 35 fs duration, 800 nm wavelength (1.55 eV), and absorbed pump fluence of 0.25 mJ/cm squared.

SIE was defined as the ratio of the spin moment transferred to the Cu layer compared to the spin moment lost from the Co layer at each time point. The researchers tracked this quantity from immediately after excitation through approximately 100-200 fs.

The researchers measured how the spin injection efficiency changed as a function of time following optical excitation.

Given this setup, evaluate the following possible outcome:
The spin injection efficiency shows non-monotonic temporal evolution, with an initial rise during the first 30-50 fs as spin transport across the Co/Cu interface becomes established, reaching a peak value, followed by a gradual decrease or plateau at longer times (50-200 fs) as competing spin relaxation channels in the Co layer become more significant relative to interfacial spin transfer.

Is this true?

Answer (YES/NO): NO